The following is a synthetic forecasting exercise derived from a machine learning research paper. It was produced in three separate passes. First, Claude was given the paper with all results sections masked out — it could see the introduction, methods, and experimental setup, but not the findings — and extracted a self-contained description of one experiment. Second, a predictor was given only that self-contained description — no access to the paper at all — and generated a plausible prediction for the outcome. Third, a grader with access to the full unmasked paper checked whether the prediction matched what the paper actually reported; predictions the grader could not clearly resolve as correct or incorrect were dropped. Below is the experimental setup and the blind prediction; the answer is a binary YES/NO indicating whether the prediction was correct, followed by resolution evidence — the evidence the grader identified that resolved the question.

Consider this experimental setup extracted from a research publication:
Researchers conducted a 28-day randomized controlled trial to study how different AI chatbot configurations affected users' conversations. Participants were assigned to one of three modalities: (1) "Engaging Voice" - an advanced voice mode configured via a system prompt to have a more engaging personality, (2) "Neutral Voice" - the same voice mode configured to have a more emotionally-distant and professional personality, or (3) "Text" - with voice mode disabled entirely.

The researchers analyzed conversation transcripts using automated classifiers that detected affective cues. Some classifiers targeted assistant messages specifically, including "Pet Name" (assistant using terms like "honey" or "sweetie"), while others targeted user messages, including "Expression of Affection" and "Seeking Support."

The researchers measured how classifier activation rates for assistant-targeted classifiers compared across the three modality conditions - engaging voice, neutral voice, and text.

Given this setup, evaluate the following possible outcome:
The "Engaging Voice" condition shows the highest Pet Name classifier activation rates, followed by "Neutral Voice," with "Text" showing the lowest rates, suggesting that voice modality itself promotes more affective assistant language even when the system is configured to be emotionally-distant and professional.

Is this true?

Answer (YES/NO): NO